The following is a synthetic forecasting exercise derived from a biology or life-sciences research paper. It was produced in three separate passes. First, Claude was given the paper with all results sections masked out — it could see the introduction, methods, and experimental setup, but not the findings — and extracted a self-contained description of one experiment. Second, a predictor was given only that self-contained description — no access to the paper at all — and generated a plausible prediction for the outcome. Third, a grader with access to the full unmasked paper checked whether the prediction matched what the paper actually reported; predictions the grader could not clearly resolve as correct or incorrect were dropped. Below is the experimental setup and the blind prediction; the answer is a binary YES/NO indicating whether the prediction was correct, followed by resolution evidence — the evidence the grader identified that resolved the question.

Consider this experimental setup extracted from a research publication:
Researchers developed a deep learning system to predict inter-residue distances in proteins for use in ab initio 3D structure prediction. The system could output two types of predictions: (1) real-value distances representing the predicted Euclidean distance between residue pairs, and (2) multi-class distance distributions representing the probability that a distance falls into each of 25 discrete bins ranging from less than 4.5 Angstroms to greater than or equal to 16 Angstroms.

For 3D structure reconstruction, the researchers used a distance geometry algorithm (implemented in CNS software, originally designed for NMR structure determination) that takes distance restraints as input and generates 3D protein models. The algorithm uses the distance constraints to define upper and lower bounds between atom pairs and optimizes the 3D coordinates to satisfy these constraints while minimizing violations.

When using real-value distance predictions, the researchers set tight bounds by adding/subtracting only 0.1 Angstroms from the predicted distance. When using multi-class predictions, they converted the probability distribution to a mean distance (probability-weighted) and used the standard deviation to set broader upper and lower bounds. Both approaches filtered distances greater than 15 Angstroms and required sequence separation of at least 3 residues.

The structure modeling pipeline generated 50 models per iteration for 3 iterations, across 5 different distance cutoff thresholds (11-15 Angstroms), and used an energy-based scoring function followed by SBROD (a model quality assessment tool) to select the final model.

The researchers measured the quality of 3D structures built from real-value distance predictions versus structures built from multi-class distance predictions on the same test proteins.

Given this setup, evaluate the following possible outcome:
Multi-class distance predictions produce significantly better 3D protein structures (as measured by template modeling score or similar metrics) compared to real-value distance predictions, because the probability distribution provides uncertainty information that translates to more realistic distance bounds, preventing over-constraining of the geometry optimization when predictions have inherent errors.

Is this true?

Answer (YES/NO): NO